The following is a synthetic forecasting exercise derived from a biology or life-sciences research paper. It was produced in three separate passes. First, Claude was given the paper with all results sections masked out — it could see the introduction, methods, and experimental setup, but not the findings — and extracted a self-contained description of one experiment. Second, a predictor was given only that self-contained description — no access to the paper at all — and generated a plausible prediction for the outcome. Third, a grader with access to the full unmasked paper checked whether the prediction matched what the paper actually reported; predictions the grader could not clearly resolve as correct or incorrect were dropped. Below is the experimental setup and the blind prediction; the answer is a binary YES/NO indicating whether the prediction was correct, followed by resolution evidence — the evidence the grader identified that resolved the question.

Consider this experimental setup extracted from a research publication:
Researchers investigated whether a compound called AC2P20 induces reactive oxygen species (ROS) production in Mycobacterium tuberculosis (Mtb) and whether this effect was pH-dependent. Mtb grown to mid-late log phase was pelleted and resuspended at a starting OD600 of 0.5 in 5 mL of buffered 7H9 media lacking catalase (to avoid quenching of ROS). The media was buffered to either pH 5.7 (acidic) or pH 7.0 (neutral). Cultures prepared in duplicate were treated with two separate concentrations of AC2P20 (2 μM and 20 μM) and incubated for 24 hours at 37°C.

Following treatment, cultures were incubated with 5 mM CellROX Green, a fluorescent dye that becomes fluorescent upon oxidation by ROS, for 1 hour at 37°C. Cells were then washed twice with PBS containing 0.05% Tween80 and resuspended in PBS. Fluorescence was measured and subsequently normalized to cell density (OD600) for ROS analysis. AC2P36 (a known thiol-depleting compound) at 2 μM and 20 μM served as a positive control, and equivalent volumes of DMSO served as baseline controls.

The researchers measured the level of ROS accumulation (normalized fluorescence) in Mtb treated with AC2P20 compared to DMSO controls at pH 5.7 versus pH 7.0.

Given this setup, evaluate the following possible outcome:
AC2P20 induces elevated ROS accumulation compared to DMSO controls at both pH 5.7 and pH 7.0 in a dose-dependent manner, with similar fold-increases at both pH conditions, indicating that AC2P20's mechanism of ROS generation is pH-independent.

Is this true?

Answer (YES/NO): NO